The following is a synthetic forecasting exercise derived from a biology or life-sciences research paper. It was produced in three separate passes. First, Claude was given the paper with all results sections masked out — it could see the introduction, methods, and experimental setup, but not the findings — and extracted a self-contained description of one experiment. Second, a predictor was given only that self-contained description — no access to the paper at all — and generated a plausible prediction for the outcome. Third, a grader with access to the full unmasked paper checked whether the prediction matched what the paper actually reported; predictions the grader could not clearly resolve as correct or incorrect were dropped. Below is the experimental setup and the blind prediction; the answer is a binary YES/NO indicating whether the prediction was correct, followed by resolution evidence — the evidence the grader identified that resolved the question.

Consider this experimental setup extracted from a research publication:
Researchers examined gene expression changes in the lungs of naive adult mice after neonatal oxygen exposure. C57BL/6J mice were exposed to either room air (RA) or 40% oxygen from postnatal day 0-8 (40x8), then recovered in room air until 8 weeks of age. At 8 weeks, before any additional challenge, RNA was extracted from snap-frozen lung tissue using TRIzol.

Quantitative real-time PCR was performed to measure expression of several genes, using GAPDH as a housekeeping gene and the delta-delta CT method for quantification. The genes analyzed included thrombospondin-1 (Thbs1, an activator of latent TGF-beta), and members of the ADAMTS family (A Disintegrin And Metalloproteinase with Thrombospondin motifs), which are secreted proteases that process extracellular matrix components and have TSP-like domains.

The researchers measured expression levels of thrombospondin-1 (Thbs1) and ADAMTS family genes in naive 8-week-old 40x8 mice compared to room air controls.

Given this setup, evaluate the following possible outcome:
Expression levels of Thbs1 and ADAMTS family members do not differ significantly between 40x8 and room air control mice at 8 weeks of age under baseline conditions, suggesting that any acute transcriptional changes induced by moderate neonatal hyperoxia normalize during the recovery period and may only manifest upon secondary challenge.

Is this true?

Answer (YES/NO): NO